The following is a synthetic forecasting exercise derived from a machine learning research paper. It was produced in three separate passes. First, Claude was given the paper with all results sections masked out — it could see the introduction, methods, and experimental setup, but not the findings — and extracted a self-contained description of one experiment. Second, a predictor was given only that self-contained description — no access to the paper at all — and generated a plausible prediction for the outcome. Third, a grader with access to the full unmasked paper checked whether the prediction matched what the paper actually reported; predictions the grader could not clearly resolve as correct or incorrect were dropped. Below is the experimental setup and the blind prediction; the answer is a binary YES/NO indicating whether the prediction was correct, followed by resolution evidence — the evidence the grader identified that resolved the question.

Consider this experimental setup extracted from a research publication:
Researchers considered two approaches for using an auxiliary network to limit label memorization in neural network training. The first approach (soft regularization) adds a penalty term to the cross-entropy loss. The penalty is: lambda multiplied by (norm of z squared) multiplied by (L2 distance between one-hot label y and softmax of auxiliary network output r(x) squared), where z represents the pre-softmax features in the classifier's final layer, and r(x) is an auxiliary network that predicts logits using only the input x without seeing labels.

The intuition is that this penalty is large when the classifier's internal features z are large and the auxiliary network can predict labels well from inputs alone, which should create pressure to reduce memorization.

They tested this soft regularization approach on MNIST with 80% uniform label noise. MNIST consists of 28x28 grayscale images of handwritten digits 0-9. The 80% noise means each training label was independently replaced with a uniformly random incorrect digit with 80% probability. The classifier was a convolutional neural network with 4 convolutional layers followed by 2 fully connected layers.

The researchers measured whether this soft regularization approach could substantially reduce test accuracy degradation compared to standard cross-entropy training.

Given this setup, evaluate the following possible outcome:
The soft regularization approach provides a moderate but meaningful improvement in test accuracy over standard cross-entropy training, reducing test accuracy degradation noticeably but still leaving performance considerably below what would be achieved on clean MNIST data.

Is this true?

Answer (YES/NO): NO